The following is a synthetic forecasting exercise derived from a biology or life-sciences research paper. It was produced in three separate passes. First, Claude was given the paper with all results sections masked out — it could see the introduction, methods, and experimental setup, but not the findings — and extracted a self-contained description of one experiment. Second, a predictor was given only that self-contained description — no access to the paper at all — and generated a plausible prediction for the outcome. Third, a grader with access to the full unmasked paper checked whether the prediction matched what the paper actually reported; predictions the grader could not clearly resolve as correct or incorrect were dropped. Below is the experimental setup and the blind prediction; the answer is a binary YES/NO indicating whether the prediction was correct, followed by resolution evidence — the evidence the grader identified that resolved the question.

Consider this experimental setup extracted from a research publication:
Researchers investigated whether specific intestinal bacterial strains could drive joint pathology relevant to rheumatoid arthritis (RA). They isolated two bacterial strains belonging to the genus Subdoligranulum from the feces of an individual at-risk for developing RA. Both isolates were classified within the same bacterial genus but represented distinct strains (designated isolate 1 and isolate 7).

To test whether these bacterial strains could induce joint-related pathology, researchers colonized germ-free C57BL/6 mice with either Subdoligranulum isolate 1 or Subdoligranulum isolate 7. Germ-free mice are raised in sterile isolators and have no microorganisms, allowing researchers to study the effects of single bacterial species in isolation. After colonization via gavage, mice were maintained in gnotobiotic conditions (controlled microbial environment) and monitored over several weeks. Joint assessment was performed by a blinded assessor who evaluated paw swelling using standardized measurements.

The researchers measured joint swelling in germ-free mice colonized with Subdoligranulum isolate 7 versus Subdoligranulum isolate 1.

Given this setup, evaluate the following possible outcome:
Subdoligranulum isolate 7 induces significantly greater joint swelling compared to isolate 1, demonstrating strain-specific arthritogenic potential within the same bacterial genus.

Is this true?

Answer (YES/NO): YES